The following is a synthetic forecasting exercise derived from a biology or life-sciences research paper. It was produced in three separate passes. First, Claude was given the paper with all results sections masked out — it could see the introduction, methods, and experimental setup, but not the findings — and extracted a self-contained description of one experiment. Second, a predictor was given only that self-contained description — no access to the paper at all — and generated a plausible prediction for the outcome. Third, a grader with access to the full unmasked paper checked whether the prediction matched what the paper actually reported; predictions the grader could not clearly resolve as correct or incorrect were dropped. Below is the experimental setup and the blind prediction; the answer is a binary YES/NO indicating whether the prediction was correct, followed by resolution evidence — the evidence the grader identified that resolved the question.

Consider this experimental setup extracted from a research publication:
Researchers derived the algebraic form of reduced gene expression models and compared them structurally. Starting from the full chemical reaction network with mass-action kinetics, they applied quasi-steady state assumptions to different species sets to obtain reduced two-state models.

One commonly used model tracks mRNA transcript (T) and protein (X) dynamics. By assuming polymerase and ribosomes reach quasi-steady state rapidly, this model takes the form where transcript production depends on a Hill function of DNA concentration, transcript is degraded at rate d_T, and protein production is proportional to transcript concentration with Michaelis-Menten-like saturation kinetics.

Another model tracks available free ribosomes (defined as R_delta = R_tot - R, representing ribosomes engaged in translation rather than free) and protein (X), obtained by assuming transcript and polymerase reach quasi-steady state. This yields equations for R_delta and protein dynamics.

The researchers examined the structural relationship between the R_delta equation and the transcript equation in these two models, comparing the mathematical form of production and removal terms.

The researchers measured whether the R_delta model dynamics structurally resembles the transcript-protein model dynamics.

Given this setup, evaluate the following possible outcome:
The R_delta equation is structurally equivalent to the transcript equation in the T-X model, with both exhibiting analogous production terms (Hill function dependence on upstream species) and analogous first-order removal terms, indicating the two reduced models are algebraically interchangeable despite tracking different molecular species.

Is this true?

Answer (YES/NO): NO